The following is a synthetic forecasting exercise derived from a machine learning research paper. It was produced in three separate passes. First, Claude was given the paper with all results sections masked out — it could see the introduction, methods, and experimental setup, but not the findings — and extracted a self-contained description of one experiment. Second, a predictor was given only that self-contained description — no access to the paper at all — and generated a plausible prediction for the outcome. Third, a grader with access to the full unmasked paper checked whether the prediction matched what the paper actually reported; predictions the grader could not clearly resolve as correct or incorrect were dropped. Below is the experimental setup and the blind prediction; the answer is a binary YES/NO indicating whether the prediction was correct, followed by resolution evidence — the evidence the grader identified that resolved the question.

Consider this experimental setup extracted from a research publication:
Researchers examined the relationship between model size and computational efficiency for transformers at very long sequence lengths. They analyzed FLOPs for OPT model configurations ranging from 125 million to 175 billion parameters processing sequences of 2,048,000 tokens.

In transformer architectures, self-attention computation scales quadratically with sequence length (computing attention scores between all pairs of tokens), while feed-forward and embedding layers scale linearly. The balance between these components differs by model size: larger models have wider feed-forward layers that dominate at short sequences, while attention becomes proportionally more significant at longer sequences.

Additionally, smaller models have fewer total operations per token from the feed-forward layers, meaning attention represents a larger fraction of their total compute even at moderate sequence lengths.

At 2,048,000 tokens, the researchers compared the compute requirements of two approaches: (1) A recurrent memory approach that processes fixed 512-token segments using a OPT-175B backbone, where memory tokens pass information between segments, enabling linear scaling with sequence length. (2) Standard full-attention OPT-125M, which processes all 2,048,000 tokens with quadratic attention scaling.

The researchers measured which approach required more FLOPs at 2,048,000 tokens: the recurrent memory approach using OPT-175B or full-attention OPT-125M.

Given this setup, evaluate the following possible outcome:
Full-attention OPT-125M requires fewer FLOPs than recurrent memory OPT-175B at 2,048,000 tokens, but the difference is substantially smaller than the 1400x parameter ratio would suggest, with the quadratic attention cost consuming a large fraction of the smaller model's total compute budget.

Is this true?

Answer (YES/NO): NO